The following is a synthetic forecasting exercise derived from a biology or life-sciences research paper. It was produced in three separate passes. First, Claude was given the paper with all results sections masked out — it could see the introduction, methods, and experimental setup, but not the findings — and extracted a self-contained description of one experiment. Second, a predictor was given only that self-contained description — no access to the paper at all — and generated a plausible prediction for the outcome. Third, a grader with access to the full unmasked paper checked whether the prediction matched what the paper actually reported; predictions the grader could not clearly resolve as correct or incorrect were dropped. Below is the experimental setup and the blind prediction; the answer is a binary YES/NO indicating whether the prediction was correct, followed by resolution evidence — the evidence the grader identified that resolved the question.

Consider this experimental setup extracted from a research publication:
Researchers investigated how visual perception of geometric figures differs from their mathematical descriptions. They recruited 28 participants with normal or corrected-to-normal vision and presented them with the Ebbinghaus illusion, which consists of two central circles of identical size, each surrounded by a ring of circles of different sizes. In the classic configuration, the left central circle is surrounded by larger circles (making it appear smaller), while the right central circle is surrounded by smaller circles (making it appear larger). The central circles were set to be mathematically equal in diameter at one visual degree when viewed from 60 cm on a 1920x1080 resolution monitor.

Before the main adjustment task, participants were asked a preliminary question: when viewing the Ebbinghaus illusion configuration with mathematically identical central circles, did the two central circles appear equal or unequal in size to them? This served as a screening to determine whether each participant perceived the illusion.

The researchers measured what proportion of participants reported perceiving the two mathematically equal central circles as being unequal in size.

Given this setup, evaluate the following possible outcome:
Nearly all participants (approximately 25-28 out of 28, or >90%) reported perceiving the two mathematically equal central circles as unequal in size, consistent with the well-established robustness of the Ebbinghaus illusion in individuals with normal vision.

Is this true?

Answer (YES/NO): YES